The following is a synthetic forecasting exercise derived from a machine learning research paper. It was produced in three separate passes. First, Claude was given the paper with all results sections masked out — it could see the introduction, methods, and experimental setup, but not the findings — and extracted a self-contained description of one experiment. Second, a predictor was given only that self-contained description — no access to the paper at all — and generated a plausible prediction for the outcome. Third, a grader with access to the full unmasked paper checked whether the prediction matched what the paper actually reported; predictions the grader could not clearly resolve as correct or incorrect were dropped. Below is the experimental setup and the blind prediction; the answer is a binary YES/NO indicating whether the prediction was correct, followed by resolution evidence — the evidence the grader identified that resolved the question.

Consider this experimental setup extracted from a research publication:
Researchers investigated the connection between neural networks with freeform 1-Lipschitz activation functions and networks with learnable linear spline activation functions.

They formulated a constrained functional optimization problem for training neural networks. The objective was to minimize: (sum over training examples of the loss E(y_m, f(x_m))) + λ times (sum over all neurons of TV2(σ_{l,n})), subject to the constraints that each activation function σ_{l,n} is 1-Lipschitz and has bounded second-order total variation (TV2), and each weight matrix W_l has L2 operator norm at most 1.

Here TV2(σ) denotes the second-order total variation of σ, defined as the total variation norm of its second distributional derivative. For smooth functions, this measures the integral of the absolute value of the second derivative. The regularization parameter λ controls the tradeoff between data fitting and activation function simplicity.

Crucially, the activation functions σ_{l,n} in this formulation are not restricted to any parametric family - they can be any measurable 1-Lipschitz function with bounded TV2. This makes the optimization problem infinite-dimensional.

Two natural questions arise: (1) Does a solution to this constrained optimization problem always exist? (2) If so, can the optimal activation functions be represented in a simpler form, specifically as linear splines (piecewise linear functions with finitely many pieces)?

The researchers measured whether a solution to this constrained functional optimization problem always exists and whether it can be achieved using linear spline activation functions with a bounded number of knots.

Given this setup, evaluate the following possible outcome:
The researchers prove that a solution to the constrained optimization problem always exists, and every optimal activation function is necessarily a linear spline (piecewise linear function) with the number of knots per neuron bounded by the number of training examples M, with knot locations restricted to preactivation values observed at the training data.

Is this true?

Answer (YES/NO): NO